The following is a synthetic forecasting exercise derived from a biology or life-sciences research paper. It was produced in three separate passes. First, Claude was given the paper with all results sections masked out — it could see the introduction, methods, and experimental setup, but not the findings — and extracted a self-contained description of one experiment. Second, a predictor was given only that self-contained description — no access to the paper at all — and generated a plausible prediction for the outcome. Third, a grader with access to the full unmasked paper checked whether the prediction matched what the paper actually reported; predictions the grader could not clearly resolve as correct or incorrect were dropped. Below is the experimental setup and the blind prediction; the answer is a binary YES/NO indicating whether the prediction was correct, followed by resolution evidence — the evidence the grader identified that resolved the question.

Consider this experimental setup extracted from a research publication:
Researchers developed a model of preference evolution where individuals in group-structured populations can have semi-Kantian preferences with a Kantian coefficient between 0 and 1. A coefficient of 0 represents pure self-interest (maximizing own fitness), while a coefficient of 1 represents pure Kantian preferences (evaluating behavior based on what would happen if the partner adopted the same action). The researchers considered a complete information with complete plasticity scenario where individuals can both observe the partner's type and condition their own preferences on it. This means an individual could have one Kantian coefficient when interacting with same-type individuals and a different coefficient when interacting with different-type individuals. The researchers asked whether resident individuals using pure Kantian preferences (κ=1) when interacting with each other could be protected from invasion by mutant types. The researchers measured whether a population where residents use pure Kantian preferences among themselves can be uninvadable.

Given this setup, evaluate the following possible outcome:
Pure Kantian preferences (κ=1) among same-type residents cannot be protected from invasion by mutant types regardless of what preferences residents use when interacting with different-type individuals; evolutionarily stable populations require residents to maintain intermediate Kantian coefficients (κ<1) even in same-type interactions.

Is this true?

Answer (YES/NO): NO